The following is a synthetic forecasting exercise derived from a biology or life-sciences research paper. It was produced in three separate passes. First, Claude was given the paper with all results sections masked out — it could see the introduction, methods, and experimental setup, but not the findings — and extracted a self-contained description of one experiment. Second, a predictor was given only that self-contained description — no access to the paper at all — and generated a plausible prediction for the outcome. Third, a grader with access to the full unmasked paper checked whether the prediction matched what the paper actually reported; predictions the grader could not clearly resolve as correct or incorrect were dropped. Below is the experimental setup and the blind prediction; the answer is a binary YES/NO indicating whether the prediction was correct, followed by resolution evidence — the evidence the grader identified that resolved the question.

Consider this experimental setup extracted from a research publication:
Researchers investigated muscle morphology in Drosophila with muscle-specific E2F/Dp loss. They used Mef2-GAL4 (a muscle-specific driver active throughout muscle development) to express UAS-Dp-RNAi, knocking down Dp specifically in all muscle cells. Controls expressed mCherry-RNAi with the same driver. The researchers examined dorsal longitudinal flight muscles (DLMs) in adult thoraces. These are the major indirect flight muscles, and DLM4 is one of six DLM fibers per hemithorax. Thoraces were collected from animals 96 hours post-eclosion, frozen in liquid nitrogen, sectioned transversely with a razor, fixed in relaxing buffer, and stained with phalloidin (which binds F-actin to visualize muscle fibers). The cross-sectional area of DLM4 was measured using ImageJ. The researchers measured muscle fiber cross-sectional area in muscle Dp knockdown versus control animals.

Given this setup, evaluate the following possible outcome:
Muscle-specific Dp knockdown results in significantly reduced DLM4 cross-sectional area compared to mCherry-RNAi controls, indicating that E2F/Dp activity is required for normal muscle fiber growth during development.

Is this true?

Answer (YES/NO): NO